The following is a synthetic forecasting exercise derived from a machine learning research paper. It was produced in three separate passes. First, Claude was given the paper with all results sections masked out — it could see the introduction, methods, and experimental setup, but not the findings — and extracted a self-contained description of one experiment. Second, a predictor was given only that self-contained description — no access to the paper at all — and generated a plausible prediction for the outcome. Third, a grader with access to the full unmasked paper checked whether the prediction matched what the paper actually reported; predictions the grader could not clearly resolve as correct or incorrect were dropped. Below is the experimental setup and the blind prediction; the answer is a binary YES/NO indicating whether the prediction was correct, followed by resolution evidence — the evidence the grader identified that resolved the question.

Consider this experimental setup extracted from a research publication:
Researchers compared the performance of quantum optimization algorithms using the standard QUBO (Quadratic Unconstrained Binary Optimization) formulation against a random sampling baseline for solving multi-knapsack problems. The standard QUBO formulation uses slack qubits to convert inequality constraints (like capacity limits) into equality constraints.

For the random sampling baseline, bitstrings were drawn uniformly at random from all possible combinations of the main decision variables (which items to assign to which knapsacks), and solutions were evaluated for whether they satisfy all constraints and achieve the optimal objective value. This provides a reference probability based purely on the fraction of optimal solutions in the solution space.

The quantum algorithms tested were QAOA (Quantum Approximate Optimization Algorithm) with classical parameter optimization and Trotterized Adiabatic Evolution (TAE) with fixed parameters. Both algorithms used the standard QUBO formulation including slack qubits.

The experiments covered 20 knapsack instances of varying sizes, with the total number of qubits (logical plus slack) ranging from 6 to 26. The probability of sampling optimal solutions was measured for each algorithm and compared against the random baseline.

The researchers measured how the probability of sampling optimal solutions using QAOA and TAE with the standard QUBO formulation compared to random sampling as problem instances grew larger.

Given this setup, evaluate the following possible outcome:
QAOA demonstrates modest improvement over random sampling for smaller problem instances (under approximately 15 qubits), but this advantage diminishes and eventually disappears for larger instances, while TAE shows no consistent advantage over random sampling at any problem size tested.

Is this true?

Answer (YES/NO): NO